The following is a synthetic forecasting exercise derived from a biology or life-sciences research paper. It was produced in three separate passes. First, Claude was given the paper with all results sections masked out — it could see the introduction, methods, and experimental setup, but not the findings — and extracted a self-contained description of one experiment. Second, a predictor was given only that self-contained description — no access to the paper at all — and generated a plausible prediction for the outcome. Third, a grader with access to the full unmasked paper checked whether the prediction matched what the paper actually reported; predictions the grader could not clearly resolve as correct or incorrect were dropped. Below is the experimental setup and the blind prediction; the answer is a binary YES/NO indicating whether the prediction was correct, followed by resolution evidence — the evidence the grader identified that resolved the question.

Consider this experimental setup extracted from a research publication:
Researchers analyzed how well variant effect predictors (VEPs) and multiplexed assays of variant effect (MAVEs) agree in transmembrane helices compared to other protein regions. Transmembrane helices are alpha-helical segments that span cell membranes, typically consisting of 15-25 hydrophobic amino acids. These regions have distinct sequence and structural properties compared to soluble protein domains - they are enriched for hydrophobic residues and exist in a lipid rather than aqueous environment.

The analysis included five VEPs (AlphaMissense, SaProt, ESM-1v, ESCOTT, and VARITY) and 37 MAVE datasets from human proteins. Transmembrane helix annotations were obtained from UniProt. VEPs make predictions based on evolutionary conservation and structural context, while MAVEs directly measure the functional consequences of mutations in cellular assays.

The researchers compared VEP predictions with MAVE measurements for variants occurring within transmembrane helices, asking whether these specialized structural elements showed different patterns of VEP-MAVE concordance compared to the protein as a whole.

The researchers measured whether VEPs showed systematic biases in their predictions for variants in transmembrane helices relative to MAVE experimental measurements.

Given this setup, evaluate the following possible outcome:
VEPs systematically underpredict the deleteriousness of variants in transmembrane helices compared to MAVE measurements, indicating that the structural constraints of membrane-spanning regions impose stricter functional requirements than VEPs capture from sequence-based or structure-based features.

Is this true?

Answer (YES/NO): NO